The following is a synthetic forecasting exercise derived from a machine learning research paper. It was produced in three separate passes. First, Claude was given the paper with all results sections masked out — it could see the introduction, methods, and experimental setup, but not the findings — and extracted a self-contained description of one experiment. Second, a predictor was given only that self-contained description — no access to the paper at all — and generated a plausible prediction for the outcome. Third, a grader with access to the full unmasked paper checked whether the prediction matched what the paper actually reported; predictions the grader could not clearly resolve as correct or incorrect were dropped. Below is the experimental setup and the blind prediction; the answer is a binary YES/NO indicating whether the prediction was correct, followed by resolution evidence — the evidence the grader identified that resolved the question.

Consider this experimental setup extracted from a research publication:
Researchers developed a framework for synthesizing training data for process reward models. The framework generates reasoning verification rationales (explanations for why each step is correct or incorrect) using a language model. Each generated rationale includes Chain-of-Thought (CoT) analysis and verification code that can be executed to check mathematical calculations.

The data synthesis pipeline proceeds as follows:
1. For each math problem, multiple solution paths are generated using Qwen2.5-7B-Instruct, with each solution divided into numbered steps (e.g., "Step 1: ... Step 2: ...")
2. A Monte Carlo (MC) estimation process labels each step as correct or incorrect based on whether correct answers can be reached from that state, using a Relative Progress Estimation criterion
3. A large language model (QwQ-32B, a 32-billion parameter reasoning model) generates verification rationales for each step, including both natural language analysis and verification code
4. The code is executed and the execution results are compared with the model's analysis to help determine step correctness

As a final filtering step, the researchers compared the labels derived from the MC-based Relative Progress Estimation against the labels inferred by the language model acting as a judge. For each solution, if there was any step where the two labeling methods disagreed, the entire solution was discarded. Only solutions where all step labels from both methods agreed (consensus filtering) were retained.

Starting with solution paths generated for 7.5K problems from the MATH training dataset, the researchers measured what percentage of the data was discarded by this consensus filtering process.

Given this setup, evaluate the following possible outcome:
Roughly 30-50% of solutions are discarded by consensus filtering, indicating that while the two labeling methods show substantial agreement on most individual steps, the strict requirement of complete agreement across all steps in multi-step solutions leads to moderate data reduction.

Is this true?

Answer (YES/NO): NO